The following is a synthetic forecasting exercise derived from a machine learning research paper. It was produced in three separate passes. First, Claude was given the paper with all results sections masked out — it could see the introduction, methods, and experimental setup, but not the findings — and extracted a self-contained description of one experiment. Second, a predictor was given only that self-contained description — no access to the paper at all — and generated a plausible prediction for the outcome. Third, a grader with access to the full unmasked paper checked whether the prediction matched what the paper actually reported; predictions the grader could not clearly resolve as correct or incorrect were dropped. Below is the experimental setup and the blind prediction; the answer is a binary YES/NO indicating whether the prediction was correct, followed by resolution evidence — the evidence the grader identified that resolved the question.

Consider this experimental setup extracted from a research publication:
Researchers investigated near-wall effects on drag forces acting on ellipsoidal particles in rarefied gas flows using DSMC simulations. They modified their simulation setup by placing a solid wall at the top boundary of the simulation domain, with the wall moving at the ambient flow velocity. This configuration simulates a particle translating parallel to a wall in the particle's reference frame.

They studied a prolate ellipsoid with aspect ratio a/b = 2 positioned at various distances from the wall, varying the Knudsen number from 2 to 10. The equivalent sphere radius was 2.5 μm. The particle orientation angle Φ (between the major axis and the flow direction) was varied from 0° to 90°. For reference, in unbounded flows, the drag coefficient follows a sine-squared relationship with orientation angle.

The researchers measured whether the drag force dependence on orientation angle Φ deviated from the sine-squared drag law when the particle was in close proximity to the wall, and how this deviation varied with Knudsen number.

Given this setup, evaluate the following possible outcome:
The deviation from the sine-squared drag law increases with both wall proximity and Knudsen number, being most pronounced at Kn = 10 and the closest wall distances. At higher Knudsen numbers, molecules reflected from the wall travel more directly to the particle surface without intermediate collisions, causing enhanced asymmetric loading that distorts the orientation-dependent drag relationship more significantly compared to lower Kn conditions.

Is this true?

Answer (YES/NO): NO